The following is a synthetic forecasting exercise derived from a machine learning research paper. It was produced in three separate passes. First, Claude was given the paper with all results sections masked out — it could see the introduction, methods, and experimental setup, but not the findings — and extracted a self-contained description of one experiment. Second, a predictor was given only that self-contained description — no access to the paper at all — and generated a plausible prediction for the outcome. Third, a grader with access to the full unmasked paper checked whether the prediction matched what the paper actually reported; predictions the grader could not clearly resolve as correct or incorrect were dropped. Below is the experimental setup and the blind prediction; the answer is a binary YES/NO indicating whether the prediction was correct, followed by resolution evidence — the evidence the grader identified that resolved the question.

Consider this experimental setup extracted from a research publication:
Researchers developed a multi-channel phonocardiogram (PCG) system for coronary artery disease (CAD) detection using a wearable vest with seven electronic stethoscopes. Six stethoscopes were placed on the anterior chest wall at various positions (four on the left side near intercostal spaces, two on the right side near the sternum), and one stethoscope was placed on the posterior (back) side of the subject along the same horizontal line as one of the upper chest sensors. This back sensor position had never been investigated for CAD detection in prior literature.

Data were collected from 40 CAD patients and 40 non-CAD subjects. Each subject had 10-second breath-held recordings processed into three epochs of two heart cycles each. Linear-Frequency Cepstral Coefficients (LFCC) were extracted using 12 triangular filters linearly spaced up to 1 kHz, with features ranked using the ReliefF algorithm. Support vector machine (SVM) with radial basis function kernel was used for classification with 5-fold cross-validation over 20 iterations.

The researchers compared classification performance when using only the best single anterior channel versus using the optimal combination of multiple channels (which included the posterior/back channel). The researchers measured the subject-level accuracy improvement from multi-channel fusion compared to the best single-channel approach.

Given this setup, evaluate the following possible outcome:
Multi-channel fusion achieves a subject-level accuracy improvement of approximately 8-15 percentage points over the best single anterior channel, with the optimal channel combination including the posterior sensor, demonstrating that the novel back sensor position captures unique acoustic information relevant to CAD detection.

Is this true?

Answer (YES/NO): NO